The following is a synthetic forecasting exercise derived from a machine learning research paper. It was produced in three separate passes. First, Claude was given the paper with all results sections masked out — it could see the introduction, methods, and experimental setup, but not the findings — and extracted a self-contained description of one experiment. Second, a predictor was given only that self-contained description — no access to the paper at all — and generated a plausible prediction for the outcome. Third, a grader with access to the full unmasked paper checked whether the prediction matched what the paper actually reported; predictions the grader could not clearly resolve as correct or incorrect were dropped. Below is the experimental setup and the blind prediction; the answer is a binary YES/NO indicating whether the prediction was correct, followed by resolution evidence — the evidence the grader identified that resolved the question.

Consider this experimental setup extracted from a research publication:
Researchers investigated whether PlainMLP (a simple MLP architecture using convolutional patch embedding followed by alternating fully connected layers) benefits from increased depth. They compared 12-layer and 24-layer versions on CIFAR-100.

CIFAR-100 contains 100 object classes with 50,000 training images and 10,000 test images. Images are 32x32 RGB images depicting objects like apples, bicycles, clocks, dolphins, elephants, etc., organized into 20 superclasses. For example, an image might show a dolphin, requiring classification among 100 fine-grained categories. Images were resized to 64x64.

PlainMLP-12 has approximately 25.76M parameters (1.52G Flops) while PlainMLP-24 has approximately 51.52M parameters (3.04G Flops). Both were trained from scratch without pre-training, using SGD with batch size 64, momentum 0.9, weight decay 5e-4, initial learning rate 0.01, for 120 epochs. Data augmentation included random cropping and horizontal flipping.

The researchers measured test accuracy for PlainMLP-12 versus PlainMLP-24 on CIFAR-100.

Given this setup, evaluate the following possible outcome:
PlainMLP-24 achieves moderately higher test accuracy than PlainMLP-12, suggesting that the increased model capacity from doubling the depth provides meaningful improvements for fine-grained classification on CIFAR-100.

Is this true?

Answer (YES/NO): YES